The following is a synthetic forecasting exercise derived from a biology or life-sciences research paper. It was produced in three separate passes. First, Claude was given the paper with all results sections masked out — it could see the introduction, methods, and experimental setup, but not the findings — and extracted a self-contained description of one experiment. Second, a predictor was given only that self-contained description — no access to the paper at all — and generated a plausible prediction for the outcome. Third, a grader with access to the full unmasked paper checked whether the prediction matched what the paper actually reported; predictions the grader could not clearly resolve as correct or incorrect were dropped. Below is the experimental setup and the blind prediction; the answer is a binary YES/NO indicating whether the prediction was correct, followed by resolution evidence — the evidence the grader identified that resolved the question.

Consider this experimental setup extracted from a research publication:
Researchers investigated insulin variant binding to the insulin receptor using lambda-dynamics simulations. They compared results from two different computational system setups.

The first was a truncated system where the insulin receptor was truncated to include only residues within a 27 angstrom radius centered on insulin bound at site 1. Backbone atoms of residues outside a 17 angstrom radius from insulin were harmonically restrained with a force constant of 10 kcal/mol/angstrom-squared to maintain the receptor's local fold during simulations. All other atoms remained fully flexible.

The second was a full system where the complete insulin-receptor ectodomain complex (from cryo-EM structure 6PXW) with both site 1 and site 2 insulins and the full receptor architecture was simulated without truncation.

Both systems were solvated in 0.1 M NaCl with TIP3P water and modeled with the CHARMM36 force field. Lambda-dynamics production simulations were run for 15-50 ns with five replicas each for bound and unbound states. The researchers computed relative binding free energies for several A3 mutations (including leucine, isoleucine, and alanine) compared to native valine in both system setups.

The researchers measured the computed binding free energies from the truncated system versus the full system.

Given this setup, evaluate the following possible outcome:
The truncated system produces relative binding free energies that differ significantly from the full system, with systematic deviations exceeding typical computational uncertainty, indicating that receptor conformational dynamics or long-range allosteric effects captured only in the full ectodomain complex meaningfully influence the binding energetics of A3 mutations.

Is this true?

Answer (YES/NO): NO